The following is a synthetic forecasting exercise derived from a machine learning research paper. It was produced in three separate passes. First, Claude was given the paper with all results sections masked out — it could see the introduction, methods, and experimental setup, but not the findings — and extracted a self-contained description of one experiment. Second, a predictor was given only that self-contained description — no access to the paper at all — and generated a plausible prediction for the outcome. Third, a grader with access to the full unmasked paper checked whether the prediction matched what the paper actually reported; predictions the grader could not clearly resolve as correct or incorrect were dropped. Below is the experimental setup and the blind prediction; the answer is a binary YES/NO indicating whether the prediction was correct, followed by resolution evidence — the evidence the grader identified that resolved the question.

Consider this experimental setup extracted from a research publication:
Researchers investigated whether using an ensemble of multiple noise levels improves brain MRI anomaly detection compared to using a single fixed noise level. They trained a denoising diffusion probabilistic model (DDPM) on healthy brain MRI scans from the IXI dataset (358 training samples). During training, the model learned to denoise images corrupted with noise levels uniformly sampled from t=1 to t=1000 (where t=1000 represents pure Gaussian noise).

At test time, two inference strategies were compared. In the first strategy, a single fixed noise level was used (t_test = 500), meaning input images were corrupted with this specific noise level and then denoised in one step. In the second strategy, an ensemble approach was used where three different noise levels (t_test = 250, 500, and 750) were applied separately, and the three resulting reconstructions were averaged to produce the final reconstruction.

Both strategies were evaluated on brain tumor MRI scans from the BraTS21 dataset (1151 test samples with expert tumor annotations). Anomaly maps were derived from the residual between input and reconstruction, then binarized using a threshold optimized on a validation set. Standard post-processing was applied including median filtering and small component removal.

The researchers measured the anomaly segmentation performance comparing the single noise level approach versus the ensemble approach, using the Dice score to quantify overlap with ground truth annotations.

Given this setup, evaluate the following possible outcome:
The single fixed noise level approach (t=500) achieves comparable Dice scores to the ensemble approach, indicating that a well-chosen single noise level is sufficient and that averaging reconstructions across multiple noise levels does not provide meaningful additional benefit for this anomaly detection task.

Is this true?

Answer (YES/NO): NO